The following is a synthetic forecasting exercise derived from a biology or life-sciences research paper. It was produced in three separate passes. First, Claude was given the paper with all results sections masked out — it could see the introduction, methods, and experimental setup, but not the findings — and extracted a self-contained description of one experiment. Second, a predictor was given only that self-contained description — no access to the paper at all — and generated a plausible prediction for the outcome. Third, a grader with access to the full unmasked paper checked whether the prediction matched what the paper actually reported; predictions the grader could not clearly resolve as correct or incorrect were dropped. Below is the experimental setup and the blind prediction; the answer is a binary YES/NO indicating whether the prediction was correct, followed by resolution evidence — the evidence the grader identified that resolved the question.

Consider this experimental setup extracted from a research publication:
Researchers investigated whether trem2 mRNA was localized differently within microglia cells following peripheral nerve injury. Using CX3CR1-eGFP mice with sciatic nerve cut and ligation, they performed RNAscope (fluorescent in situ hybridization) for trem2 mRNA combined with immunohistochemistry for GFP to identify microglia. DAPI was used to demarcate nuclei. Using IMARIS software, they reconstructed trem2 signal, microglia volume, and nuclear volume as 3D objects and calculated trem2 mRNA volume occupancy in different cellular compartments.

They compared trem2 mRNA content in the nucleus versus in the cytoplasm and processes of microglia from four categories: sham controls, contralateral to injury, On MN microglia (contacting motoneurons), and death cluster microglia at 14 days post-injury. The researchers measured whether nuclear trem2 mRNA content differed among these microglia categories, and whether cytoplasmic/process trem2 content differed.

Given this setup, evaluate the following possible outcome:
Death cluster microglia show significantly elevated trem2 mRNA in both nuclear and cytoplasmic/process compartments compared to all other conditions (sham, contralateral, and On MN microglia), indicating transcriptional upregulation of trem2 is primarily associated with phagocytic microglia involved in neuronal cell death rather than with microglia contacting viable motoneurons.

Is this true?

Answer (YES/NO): NO